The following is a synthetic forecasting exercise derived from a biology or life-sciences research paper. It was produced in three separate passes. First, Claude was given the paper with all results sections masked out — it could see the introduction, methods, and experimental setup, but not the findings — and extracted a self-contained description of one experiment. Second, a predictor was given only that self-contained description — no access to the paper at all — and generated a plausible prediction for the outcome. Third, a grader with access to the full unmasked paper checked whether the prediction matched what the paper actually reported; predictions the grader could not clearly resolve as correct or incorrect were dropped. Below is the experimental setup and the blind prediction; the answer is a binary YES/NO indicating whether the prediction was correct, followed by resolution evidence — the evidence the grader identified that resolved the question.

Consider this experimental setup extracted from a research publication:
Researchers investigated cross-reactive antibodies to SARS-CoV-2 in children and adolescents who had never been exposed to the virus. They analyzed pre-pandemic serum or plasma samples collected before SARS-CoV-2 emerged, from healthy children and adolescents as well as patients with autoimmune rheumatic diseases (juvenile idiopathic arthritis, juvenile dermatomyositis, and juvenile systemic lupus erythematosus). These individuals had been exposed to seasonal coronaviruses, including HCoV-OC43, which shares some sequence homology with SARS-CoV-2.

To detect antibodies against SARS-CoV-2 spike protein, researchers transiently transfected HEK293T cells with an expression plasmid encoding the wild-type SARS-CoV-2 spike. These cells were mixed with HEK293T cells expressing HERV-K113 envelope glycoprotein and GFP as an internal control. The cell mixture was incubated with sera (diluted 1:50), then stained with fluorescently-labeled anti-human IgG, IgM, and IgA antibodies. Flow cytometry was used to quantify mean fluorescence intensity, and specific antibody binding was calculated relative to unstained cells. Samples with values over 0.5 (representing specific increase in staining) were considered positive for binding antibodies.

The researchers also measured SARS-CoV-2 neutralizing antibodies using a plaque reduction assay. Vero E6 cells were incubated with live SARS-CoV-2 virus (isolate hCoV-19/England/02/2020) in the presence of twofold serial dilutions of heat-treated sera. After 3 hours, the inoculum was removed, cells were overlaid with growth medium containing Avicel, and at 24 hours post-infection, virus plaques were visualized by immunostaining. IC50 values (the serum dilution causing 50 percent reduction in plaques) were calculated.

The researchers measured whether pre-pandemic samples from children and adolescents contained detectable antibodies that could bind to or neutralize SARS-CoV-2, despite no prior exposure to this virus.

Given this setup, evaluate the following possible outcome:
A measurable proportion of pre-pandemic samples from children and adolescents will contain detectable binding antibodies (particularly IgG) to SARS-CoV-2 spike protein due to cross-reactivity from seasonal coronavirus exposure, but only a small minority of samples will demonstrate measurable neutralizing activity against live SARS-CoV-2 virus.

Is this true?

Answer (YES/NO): NO